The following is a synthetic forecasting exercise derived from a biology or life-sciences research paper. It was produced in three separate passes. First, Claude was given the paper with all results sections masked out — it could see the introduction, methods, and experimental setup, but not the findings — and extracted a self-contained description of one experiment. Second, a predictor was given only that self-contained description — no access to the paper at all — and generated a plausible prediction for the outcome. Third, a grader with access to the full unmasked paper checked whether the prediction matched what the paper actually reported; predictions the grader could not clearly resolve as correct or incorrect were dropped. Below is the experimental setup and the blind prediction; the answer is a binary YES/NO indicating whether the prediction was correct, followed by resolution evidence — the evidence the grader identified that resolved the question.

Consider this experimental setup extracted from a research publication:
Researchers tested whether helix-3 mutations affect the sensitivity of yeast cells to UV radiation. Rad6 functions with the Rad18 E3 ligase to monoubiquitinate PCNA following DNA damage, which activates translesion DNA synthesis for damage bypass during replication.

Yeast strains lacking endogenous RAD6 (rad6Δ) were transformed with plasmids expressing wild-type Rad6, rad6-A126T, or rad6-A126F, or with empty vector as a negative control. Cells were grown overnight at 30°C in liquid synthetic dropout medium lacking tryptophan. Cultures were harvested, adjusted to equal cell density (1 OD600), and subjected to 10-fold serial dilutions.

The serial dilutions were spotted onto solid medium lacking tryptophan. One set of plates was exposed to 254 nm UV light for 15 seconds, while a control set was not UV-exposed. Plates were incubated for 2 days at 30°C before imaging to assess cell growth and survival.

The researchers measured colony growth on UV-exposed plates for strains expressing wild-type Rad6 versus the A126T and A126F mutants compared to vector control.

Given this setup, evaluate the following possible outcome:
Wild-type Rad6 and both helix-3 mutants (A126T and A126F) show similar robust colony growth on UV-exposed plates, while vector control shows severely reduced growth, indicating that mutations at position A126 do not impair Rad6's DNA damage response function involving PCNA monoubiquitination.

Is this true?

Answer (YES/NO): NO